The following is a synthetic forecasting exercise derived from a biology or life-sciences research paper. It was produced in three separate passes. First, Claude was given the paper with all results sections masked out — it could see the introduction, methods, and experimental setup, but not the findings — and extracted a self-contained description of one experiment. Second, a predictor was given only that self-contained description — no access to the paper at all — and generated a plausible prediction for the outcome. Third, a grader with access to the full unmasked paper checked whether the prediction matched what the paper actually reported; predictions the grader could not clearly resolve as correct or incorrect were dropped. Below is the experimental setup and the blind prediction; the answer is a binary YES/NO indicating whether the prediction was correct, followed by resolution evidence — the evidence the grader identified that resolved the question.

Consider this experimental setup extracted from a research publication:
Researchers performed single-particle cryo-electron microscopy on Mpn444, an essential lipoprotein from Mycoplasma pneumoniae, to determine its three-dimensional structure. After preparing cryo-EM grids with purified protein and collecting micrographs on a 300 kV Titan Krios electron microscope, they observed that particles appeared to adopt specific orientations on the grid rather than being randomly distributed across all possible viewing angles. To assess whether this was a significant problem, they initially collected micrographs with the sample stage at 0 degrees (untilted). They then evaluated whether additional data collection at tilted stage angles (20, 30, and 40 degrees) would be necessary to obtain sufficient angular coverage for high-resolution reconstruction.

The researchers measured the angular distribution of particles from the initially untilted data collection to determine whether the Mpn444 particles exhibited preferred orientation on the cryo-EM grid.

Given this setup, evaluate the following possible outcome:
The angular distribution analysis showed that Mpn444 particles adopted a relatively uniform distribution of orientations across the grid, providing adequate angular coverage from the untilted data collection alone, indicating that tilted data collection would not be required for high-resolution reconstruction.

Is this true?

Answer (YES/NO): NO